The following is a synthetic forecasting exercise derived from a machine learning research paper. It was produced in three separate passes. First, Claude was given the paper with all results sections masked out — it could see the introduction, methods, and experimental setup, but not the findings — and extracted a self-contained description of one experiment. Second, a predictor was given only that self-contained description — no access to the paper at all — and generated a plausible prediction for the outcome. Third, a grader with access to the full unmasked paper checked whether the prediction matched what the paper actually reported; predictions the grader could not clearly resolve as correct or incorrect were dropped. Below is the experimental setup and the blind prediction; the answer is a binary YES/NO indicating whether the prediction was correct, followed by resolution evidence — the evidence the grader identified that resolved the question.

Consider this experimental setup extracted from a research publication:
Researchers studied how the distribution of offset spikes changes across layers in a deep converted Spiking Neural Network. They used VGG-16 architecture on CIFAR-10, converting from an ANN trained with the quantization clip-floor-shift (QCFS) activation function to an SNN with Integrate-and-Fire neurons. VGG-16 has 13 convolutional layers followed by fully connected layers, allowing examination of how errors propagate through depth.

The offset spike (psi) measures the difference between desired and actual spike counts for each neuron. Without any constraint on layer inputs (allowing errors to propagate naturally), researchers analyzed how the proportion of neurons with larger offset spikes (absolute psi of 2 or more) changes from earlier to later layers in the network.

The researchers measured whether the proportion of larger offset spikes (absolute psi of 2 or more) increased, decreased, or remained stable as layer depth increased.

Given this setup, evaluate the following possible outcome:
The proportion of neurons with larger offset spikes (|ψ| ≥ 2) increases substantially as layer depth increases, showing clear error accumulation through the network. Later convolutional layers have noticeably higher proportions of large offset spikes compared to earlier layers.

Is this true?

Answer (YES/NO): YES